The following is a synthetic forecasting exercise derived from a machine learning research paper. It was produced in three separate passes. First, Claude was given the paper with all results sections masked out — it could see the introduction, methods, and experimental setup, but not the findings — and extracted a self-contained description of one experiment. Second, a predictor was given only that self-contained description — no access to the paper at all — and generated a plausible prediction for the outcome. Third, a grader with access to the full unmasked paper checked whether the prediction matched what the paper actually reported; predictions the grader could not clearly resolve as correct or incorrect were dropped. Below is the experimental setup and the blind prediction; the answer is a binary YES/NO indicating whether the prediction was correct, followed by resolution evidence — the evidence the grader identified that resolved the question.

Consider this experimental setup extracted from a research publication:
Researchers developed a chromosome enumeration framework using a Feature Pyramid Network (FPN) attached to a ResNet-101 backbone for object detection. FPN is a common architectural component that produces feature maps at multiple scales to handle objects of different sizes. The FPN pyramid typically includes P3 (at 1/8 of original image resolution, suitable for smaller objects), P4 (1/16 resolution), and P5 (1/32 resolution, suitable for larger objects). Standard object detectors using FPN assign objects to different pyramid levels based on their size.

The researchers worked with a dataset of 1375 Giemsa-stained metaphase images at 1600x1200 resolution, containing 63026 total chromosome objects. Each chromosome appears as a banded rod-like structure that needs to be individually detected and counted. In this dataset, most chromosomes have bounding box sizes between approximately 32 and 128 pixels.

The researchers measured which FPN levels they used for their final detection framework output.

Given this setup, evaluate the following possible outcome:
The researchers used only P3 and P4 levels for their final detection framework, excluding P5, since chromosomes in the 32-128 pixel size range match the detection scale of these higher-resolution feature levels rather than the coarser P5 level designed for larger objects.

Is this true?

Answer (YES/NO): NO